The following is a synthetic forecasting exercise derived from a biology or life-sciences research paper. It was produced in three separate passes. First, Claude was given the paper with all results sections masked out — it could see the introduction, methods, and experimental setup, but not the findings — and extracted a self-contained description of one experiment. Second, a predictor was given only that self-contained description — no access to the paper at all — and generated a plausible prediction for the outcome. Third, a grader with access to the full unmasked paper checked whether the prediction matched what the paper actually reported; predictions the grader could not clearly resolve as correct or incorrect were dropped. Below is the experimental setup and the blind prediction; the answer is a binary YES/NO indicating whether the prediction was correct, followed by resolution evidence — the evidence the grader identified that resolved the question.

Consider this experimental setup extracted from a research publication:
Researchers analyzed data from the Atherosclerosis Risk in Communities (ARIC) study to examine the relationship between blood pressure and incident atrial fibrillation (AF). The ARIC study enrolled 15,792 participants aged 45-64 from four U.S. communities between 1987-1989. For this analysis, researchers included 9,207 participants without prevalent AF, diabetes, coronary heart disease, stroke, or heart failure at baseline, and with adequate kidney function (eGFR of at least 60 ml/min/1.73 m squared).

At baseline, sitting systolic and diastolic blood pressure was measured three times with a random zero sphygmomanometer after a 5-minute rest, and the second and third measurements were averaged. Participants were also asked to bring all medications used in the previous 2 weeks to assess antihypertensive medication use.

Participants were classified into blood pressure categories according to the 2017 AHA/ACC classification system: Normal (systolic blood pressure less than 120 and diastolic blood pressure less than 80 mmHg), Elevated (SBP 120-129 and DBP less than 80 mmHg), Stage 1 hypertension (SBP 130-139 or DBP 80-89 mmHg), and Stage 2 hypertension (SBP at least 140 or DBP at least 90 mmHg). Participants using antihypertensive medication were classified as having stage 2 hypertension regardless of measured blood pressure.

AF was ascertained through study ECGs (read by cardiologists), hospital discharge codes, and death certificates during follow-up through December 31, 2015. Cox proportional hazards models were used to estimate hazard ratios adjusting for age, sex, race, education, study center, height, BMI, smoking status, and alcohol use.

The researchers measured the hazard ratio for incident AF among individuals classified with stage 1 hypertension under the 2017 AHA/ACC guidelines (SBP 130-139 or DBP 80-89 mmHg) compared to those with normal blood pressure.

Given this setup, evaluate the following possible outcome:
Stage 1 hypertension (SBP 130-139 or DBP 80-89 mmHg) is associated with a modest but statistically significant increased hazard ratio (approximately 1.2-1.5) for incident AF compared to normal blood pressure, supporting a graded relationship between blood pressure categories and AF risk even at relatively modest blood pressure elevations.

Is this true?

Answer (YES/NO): YES